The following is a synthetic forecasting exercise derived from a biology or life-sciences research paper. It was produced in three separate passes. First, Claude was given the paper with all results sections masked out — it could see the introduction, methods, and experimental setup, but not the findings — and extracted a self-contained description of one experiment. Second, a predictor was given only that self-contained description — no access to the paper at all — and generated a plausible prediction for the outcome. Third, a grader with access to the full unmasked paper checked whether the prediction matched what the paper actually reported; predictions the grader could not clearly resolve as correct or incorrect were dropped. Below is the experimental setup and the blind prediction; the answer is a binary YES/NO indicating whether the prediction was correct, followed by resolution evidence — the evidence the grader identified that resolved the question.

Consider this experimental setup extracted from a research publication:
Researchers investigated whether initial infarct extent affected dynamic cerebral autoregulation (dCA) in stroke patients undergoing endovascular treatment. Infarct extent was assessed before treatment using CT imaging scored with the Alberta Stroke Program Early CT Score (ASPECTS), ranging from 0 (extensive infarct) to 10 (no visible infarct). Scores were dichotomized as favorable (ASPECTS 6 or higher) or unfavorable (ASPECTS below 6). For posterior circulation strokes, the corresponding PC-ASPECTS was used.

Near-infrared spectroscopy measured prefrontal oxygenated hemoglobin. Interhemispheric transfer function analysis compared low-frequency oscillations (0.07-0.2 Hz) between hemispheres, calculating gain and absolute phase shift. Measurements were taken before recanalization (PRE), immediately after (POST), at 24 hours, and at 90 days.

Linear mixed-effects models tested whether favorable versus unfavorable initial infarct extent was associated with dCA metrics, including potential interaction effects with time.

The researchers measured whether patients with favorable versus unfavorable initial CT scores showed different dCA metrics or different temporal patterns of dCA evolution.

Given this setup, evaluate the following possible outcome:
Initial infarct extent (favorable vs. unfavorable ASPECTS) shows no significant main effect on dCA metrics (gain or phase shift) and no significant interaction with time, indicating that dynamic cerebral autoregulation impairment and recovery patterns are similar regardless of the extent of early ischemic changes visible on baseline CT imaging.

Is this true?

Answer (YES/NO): NO